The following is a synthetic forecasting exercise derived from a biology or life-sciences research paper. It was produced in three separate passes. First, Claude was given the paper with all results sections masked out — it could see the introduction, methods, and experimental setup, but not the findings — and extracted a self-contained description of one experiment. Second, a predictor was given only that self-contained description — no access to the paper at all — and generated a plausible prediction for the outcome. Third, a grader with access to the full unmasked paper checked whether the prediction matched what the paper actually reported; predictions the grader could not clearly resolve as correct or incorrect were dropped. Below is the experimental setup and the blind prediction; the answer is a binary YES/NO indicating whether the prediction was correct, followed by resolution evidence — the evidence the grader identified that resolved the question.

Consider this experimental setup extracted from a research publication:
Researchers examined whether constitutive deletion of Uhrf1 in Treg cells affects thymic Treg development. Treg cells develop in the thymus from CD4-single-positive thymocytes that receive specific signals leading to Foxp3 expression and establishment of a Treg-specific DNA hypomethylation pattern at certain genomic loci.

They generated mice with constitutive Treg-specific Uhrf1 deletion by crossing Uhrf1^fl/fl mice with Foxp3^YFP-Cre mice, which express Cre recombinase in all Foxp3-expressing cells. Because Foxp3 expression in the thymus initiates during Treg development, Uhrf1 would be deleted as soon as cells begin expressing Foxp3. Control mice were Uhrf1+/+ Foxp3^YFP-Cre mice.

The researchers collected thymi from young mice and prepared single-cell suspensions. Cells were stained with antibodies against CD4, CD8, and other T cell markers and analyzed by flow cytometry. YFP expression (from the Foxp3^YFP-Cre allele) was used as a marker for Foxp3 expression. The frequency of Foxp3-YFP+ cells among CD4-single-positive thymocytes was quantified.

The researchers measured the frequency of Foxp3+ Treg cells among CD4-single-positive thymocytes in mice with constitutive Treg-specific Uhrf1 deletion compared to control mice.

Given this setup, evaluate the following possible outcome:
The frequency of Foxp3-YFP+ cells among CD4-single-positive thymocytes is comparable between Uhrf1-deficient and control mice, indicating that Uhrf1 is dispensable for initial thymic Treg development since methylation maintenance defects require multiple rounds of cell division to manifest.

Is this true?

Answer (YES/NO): NO